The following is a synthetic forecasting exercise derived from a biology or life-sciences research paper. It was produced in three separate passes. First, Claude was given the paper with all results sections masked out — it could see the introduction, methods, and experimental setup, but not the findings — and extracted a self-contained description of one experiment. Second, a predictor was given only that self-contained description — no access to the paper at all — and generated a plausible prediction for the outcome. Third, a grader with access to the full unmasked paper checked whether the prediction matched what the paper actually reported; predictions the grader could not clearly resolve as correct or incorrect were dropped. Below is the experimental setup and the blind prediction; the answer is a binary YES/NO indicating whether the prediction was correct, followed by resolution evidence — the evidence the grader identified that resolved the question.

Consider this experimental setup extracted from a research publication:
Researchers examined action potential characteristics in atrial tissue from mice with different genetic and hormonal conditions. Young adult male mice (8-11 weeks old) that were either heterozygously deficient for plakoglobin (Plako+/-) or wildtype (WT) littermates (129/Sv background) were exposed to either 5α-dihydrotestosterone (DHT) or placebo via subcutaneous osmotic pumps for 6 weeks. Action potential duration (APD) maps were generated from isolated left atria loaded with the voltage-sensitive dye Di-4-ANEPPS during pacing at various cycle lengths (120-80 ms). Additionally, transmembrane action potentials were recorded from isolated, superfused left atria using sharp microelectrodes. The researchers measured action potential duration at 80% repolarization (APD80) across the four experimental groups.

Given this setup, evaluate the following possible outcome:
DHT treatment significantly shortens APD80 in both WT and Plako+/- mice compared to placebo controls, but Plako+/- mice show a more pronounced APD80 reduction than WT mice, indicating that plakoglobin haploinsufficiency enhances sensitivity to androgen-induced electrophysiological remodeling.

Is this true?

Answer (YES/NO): NO